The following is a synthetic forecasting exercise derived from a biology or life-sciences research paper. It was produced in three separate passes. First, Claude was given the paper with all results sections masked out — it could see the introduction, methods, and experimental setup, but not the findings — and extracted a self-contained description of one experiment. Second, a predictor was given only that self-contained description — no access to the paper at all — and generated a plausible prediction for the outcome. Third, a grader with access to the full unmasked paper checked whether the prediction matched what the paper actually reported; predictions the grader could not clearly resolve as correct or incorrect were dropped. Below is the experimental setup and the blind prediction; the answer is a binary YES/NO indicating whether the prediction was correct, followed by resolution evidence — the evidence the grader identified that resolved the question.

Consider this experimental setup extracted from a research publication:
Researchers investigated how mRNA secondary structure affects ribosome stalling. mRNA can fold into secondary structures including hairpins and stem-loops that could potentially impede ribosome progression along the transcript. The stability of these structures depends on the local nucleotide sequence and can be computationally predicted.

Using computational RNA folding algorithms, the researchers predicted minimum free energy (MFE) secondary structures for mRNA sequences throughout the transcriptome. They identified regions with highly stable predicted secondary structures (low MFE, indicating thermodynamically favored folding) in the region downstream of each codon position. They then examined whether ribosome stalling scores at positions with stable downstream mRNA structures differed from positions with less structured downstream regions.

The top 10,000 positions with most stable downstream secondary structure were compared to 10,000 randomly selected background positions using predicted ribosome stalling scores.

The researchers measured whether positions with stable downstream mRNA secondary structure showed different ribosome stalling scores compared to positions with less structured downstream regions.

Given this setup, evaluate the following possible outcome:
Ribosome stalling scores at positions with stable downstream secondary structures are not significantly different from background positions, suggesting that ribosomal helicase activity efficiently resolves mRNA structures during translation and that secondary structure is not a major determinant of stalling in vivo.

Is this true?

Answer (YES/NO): NO